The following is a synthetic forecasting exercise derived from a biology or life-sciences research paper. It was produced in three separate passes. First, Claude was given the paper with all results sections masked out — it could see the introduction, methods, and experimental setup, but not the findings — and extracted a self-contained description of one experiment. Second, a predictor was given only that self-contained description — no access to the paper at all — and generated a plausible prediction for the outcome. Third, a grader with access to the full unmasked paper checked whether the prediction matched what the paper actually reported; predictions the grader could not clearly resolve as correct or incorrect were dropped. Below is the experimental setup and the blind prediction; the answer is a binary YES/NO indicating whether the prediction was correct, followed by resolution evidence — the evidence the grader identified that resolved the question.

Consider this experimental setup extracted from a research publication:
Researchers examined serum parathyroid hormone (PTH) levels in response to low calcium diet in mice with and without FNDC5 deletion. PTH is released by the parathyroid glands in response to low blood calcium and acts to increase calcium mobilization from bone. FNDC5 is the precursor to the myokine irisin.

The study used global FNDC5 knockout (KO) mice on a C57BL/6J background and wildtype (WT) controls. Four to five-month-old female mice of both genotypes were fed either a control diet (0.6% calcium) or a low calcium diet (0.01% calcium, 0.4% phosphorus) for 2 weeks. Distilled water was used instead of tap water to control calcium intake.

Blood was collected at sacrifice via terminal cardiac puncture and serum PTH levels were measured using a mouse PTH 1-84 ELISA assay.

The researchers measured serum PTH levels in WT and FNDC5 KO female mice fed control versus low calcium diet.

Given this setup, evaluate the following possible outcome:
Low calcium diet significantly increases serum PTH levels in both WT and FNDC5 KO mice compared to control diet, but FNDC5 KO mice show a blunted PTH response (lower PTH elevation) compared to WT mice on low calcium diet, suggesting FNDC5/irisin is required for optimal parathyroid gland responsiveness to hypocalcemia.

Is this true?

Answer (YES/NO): NO